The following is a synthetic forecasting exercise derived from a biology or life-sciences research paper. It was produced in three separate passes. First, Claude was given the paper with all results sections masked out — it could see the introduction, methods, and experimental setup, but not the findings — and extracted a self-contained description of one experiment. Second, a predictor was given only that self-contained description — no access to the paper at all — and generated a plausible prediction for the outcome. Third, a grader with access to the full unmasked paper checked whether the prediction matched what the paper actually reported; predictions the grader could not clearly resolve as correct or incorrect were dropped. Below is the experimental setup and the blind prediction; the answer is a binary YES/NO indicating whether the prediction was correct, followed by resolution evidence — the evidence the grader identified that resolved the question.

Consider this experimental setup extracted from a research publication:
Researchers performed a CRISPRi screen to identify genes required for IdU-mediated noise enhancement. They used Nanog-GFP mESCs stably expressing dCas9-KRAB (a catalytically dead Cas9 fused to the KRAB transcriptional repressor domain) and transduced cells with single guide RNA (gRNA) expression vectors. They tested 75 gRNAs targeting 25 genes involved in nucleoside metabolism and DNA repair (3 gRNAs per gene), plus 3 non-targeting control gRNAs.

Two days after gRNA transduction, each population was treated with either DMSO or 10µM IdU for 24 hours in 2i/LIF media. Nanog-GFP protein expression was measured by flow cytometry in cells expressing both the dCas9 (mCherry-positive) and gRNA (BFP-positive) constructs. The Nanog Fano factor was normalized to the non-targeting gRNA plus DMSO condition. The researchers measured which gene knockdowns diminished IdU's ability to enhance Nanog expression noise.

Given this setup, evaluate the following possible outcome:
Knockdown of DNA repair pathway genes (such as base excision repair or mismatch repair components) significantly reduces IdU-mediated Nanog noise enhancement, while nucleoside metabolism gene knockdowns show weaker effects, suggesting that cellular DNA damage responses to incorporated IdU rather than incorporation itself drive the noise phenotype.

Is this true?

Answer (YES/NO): NO